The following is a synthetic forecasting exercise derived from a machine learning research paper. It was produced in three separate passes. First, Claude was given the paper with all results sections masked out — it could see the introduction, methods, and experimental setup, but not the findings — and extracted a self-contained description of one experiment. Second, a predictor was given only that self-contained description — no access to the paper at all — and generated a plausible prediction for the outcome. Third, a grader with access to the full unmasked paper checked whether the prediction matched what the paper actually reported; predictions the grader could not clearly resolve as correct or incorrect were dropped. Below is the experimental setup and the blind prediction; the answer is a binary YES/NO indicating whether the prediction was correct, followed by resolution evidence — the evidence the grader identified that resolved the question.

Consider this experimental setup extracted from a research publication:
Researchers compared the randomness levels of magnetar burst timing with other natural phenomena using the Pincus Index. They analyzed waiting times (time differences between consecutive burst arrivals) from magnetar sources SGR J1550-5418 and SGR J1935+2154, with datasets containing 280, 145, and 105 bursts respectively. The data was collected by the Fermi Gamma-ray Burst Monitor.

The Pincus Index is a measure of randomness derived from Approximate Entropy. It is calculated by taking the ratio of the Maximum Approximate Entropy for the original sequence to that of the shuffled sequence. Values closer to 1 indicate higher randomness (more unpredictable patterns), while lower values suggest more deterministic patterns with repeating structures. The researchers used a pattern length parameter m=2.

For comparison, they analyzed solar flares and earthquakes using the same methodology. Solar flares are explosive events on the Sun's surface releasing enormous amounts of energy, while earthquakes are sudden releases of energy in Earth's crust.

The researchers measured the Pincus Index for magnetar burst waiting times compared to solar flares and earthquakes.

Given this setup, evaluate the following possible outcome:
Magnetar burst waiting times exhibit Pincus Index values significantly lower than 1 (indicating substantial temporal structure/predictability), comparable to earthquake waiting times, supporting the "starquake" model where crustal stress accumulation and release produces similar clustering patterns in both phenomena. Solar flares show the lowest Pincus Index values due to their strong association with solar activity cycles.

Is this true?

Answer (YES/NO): NO